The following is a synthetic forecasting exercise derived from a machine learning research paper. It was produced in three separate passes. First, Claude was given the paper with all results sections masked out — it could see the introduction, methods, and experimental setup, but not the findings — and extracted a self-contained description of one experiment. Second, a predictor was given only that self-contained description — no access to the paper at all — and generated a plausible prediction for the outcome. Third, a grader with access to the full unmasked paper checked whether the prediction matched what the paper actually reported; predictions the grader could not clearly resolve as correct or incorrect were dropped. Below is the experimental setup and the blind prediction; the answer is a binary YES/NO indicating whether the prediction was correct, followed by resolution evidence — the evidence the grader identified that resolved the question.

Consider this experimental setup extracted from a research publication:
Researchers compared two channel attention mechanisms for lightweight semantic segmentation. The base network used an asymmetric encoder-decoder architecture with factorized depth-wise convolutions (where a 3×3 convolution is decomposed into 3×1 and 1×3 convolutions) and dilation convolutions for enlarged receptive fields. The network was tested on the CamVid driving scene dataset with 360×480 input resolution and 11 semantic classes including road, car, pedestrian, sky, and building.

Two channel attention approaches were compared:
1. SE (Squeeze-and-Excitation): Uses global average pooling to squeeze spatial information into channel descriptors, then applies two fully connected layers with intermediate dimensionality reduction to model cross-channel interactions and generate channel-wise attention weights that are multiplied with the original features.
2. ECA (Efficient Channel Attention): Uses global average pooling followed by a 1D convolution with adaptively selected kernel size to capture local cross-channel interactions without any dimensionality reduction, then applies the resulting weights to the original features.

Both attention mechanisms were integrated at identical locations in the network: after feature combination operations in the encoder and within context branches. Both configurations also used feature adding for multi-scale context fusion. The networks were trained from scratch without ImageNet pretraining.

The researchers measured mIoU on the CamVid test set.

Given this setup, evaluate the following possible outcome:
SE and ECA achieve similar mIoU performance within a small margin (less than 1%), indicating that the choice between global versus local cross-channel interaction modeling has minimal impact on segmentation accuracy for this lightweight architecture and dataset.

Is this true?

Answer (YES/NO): NO